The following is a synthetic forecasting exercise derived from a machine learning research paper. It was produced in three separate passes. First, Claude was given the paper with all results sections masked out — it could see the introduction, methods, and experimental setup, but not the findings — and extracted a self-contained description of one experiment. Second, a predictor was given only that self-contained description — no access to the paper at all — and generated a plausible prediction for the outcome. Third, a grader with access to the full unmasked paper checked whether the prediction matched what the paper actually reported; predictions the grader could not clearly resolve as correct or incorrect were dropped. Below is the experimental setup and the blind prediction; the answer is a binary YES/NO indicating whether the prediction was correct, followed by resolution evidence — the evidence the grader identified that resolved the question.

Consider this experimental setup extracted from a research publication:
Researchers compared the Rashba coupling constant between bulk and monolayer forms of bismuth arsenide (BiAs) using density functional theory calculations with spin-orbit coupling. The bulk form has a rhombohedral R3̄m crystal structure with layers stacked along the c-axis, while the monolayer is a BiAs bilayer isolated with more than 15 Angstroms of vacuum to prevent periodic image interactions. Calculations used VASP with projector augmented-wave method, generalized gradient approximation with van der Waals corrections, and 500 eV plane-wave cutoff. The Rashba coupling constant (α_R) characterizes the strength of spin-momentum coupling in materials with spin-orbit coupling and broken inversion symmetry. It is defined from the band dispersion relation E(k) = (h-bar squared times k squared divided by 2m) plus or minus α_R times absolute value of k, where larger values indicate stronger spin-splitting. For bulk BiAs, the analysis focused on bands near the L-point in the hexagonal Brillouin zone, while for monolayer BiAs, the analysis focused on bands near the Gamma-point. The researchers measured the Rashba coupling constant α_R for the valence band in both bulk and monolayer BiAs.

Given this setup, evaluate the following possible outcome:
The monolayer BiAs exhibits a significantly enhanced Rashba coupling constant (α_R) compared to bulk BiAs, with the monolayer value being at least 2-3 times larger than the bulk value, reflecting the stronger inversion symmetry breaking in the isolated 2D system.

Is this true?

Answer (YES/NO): NO